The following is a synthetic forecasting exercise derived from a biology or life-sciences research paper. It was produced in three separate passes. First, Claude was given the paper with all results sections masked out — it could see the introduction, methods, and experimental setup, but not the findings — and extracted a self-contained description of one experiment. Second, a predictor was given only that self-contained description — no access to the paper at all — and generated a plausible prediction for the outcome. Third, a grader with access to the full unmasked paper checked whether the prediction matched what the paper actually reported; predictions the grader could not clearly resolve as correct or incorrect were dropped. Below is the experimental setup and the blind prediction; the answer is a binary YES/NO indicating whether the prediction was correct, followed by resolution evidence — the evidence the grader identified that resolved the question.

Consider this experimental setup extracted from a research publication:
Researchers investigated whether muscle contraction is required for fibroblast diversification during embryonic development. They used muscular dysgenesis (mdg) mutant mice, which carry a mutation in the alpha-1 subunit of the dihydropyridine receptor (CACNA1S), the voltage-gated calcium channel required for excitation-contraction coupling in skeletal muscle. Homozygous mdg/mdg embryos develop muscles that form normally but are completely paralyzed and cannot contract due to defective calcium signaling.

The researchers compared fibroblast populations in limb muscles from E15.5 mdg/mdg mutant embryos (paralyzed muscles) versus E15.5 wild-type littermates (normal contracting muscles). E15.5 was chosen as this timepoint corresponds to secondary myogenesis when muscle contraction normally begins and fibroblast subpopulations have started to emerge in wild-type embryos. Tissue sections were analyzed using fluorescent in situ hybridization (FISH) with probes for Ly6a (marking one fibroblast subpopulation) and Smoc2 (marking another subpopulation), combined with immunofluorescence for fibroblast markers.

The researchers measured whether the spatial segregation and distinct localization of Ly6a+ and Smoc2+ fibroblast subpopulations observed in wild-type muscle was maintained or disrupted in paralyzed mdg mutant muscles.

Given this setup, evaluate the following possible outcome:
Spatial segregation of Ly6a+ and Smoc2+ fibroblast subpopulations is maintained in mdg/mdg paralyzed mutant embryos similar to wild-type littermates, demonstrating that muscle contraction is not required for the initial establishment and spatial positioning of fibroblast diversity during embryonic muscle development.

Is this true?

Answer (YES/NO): NO